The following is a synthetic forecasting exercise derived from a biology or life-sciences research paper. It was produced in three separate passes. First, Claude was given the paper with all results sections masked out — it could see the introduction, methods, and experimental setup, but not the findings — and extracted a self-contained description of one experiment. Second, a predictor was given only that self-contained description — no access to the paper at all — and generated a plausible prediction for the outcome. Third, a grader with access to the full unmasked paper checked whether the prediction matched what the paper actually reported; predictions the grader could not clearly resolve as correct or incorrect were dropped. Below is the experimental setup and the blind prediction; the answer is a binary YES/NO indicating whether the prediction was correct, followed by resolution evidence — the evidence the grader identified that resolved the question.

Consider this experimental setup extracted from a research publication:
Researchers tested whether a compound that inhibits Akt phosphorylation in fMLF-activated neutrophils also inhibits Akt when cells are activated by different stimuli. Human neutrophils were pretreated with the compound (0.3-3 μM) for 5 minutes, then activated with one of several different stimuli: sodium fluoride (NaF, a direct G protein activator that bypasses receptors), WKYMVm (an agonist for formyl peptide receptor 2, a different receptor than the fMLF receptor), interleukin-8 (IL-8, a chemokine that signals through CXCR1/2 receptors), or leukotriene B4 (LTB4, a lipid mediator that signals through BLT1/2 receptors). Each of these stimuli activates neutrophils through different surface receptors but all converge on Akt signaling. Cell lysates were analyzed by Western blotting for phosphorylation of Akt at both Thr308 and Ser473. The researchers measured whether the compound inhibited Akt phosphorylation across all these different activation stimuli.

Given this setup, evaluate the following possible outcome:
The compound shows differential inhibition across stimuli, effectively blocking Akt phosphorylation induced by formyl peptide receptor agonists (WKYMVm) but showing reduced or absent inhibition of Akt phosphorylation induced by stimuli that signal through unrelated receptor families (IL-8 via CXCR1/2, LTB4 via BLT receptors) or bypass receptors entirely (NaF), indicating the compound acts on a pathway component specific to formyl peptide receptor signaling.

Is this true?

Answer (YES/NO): NO